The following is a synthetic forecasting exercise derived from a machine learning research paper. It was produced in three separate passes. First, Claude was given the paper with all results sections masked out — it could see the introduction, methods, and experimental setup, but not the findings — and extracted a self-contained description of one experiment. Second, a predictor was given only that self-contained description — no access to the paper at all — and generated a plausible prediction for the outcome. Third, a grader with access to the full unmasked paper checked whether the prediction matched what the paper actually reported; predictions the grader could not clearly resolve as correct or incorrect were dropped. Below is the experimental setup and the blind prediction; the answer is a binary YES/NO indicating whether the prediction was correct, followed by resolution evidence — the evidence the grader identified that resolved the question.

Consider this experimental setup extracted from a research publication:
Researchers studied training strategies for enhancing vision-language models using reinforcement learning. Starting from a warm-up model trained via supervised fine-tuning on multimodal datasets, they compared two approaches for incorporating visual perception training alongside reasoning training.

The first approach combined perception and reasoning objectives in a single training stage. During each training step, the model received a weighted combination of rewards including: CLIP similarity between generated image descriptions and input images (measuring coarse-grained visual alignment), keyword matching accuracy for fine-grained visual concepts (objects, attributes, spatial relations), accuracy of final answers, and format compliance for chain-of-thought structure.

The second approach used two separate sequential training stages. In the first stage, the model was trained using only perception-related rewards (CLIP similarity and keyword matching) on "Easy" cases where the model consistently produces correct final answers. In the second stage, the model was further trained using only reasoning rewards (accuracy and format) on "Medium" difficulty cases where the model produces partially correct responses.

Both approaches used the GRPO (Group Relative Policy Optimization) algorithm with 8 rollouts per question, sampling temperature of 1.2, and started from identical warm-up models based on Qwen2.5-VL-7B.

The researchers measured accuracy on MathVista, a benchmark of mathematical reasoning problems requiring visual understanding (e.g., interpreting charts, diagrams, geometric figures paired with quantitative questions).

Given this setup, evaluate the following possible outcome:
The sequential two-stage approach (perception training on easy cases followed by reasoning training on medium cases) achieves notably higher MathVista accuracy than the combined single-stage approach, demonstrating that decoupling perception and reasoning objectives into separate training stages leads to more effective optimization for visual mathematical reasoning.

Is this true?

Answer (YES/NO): YES